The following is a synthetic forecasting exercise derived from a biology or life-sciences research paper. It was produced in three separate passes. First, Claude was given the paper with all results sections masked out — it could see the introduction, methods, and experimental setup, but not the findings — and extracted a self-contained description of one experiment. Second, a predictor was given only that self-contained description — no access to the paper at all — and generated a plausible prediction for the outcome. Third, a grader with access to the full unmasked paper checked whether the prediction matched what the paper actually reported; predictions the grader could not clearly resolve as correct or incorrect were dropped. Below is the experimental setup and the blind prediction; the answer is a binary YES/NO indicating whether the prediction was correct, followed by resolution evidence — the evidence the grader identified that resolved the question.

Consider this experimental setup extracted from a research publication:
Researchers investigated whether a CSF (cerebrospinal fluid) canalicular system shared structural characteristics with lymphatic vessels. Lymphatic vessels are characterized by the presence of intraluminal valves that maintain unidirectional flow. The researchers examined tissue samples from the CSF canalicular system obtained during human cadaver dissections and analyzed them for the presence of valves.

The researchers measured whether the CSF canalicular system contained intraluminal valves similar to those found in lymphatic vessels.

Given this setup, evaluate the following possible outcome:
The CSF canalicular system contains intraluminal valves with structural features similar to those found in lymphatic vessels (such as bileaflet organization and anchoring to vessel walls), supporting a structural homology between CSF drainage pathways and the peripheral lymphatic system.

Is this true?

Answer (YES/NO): NO